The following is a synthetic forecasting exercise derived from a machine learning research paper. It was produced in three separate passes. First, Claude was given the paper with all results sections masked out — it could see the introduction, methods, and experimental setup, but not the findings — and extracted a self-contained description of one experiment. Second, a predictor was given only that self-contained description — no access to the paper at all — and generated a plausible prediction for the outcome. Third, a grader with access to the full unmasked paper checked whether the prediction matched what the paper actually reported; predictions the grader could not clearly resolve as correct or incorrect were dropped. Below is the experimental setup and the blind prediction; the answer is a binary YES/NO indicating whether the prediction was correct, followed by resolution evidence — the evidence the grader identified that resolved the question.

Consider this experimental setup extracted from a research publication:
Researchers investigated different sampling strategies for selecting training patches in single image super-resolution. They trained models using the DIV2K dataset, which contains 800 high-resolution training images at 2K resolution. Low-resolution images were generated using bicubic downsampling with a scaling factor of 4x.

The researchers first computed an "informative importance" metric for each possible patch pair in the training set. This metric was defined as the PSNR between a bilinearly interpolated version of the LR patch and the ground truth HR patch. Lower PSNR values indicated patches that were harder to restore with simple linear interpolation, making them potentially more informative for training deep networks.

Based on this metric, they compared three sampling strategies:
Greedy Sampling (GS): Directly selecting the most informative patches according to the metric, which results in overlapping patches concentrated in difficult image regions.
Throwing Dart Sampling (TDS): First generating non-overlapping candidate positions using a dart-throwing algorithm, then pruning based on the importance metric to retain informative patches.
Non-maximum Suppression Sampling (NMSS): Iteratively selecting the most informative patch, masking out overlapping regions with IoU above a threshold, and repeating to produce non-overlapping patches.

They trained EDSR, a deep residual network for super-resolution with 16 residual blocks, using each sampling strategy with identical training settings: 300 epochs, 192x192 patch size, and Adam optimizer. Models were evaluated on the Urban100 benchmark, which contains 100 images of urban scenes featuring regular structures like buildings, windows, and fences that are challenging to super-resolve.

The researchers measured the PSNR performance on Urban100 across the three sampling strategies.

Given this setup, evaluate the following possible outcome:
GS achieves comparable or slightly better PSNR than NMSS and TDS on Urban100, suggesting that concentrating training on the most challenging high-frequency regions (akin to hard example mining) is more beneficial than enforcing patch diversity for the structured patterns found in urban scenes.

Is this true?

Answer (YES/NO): YES